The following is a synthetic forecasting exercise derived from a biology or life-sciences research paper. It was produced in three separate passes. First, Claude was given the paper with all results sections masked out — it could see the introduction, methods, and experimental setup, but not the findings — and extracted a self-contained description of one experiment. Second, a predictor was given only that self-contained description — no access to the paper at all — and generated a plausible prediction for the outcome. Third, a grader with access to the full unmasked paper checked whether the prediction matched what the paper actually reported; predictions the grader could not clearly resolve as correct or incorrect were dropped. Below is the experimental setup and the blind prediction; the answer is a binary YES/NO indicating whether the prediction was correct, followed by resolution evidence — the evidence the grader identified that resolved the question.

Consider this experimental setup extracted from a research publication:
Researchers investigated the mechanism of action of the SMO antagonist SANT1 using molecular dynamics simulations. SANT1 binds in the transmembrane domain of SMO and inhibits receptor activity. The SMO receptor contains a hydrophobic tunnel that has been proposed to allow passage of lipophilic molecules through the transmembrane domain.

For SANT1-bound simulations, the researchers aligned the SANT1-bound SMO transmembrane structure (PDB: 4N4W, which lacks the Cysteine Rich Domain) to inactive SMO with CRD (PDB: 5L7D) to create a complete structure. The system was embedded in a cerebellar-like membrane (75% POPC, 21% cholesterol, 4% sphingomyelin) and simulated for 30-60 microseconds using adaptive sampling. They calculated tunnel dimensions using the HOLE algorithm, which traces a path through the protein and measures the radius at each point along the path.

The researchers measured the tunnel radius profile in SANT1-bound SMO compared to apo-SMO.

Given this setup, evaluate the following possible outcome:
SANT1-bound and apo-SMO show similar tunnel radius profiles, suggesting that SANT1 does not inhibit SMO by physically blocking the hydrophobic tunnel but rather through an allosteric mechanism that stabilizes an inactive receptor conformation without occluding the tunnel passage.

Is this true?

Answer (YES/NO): NO